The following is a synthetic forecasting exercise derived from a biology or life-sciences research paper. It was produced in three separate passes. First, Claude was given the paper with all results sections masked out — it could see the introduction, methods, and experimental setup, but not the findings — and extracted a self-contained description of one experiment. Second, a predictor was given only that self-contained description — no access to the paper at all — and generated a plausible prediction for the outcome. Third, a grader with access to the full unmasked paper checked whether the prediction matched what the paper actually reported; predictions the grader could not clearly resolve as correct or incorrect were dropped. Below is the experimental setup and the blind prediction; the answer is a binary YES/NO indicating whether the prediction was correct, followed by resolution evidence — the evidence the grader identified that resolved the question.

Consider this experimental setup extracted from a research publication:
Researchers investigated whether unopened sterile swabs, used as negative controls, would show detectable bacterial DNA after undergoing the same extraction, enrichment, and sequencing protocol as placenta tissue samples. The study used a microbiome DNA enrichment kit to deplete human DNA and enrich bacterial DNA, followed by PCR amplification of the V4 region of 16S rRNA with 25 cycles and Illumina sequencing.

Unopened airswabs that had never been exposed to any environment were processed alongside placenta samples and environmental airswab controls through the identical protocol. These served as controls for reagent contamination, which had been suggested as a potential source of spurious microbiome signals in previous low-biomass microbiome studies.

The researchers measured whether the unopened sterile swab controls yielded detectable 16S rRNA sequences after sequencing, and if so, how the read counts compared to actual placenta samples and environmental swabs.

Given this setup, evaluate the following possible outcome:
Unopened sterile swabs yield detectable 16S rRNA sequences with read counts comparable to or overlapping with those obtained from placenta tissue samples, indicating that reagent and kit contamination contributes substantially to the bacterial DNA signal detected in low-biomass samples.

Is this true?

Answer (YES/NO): NO